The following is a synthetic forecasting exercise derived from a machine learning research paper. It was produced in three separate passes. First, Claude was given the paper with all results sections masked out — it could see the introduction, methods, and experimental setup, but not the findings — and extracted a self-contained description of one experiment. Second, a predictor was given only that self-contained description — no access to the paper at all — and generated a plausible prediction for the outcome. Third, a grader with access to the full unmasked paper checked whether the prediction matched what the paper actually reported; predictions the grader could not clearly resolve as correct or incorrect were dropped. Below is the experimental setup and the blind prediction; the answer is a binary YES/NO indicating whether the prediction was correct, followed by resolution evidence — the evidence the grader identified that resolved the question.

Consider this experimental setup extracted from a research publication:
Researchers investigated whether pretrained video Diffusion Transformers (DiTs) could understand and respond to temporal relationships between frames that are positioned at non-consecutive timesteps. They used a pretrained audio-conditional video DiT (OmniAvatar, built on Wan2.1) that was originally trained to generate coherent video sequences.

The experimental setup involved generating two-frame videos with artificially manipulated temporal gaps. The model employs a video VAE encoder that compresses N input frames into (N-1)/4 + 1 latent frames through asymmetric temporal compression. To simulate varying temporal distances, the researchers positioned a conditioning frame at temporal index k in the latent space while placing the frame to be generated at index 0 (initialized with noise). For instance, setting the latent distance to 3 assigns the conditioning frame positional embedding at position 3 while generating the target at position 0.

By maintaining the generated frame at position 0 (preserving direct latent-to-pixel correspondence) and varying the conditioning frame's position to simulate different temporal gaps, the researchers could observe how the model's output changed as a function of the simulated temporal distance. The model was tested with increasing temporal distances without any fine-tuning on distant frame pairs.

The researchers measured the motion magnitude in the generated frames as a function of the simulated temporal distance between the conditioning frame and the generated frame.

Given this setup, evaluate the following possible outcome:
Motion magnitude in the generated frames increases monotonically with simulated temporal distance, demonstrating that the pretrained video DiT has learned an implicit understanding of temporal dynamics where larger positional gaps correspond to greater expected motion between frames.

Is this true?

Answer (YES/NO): YES